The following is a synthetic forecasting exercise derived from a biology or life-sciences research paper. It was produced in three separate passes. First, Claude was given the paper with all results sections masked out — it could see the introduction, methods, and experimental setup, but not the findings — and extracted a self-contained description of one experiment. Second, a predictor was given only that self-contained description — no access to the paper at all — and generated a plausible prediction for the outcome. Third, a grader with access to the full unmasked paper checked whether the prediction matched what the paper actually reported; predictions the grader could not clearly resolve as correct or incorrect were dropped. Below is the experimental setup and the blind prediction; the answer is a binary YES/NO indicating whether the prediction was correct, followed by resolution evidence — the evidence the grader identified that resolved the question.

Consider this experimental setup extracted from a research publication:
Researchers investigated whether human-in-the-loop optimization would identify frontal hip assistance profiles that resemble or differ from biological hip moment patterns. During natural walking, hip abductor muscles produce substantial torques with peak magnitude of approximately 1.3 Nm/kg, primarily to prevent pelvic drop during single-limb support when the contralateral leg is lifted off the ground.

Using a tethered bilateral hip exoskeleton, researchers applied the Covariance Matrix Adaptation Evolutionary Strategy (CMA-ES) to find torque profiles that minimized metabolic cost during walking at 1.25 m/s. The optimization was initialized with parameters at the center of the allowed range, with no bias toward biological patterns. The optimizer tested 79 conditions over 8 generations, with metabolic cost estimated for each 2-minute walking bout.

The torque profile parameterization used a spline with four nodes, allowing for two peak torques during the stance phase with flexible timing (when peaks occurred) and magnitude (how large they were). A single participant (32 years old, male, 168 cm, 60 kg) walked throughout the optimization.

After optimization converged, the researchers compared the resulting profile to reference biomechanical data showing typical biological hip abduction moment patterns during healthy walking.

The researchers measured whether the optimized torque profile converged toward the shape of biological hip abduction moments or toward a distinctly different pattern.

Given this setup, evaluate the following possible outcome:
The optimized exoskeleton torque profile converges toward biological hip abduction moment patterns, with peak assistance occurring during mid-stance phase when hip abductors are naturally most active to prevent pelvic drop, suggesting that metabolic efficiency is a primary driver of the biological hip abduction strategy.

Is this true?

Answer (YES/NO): NO